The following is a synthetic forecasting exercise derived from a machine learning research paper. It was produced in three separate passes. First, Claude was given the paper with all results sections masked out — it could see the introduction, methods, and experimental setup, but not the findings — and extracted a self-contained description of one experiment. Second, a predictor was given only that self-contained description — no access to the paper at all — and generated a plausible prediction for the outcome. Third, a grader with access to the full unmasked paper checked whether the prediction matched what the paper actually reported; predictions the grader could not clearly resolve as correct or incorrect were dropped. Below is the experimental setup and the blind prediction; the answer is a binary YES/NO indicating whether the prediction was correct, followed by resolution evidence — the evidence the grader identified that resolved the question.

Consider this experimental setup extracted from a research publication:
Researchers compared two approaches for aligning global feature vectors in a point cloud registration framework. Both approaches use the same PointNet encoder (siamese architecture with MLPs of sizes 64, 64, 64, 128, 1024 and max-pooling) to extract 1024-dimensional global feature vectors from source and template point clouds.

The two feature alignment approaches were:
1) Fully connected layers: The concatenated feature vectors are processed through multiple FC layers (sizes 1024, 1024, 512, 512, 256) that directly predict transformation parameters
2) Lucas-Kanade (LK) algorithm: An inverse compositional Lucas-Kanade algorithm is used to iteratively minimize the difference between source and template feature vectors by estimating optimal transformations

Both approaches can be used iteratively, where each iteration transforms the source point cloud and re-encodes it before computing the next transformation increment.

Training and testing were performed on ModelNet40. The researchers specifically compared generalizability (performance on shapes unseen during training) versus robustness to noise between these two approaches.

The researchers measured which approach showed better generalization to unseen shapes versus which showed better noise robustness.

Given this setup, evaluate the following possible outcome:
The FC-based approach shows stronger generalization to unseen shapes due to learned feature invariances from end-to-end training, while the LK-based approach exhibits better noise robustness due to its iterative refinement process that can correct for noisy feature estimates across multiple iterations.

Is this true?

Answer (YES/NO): NO